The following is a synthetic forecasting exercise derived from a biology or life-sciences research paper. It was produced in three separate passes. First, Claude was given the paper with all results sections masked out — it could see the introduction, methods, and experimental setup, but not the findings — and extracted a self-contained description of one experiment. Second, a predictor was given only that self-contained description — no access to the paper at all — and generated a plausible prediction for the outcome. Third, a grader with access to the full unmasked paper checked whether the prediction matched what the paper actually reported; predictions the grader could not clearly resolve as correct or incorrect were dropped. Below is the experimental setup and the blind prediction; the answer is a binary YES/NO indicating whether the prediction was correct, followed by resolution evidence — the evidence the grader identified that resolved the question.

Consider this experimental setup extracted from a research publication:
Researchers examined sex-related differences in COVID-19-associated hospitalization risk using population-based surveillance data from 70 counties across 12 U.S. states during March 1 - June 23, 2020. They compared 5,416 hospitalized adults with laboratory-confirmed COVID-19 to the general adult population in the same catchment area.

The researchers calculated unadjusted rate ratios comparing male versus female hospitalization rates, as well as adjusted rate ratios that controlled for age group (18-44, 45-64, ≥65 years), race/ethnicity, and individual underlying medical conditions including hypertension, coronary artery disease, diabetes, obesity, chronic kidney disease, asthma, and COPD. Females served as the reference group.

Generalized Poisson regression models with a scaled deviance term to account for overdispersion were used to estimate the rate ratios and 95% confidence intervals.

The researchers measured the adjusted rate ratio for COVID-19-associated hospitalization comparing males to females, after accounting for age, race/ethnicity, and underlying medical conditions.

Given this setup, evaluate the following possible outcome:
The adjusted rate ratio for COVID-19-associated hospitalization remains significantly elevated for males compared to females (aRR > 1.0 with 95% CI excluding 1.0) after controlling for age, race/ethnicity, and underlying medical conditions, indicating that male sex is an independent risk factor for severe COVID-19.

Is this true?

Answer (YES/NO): YES